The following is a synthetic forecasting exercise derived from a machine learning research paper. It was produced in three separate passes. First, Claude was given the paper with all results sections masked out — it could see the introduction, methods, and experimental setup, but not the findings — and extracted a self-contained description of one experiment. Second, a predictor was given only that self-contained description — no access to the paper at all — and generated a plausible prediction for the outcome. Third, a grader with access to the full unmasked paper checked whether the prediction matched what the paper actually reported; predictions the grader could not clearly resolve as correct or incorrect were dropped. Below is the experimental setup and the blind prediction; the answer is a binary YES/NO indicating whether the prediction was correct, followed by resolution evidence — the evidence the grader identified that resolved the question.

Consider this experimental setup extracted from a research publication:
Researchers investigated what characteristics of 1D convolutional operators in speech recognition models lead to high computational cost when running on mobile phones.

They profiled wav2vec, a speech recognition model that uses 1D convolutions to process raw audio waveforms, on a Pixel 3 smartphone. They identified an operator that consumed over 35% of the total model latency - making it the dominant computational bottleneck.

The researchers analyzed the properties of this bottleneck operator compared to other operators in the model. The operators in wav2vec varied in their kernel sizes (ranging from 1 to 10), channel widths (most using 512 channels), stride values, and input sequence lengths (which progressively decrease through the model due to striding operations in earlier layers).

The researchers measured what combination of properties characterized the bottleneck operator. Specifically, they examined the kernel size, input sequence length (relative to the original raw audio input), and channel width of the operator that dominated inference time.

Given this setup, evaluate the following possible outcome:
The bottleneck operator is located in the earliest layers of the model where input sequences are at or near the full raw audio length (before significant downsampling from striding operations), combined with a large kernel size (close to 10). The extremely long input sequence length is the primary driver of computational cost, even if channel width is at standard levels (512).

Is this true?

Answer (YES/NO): NO